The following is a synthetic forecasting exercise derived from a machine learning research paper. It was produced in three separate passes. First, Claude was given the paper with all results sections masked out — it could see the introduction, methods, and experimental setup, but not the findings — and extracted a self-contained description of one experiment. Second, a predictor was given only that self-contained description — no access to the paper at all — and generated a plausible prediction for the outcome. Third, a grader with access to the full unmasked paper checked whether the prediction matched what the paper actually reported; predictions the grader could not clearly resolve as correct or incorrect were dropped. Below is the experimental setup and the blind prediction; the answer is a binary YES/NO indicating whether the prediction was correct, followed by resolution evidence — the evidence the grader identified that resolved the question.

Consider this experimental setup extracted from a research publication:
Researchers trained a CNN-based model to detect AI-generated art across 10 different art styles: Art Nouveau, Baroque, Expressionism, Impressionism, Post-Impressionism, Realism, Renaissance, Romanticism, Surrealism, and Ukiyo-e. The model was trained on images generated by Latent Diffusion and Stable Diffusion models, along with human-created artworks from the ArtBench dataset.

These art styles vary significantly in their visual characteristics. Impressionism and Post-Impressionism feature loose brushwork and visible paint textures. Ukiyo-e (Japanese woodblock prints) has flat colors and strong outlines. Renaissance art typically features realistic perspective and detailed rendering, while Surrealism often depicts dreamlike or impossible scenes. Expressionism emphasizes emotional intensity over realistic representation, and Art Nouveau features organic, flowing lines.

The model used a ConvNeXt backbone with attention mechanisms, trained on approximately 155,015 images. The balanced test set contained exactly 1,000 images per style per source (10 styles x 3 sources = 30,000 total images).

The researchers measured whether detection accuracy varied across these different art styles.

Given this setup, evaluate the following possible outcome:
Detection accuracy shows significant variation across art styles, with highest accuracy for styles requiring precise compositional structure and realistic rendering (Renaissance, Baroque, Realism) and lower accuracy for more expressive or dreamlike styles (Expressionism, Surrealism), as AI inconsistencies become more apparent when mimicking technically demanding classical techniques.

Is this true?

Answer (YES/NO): NO